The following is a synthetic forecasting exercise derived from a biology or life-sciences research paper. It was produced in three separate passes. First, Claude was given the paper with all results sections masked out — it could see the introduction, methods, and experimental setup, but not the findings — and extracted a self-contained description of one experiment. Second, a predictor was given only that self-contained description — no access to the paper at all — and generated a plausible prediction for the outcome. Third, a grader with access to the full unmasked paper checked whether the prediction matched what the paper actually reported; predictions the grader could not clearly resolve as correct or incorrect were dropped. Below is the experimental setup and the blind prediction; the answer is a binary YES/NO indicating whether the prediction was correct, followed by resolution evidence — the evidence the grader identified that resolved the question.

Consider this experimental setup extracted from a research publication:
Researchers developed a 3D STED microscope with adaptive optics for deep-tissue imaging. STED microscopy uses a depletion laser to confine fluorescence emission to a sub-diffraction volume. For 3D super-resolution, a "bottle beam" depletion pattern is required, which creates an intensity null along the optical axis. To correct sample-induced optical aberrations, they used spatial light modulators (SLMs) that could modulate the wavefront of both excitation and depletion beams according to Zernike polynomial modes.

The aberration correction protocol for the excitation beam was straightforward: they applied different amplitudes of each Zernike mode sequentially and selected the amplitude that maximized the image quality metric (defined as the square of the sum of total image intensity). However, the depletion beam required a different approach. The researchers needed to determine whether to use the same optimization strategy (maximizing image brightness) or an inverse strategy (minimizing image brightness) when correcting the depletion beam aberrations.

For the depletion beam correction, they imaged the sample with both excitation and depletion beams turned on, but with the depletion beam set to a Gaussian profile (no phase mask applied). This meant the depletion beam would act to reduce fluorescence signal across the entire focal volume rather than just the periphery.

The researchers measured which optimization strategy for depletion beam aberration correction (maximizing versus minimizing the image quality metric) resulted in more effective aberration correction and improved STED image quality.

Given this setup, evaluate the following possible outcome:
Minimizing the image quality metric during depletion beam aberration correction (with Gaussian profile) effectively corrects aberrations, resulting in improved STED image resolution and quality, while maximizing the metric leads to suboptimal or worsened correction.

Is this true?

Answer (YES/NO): YES